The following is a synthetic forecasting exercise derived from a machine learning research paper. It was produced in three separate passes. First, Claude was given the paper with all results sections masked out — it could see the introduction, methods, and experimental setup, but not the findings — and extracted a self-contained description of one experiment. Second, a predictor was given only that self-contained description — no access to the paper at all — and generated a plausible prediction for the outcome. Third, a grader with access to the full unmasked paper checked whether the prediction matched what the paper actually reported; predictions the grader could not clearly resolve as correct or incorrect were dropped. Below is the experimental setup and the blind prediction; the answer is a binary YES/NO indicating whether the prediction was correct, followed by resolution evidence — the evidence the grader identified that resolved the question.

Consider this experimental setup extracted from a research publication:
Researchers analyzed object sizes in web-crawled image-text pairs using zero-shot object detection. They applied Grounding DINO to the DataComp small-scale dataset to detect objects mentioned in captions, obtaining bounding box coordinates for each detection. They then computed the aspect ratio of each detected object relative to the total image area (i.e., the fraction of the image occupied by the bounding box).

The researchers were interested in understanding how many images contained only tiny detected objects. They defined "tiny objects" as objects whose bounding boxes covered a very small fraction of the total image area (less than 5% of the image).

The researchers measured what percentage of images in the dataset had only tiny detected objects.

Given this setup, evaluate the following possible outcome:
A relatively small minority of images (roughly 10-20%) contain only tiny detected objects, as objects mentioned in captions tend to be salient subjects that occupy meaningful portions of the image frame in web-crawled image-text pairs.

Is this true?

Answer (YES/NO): NO